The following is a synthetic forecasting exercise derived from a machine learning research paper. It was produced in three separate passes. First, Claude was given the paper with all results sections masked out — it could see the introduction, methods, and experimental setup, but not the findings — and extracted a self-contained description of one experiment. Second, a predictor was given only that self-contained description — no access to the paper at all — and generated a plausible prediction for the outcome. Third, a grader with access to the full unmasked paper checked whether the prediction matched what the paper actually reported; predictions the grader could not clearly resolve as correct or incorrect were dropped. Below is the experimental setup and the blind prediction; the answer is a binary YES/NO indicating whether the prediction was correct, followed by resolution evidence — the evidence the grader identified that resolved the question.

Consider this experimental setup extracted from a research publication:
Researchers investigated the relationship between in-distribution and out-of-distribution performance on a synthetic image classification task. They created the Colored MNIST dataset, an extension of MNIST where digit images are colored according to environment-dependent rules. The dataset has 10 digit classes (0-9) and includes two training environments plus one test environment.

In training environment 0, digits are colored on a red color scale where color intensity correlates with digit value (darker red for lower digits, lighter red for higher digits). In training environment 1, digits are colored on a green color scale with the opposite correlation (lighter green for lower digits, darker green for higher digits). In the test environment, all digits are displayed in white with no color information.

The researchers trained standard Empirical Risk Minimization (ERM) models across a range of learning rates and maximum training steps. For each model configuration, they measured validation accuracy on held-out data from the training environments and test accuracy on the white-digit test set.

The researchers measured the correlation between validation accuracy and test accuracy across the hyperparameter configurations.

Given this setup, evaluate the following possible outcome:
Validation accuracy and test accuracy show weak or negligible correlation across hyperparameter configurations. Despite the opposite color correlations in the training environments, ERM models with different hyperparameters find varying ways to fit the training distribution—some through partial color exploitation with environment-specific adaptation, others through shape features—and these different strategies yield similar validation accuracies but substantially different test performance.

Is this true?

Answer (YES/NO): NO